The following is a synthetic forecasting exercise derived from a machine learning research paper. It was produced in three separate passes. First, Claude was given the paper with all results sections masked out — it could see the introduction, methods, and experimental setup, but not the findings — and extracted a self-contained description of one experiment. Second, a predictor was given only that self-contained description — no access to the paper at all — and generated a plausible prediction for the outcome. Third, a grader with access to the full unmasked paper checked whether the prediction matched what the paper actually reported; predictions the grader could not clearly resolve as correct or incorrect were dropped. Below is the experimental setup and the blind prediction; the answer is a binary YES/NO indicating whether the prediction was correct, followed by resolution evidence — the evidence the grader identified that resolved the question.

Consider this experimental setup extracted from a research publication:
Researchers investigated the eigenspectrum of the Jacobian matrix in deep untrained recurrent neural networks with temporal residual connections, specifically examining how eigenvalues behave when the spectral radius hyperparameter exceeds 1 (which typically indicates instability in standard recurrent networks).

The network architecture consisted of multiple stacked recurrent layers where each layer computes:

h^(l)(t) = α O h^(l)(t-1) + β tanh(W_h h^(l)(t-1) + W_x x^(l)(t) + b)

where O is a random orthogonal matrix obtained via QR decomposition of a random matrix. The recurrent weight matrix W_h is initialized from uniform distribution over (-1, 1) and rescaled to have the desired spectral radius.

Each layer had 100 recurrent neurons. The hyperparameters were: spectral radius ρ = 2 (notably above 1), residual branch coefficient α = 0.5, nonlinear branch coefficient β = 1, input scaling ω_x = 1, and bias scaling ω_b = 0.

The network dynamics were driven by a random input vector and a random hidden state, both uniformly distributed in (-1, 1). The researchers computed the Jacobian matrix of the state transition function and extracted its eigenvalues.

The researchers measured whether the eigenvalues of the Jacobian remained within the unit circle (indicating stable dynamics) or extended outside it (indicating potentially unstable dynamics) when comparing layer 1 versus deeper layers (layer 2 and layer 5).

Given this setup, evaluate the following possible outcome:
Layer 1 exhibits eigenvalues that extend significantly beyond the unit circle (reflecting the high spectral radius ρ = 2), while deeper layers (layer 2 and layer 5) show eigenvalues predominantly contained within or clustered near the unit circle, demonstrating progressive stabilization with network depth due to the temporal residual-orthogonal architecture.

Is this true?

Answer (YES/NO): YES